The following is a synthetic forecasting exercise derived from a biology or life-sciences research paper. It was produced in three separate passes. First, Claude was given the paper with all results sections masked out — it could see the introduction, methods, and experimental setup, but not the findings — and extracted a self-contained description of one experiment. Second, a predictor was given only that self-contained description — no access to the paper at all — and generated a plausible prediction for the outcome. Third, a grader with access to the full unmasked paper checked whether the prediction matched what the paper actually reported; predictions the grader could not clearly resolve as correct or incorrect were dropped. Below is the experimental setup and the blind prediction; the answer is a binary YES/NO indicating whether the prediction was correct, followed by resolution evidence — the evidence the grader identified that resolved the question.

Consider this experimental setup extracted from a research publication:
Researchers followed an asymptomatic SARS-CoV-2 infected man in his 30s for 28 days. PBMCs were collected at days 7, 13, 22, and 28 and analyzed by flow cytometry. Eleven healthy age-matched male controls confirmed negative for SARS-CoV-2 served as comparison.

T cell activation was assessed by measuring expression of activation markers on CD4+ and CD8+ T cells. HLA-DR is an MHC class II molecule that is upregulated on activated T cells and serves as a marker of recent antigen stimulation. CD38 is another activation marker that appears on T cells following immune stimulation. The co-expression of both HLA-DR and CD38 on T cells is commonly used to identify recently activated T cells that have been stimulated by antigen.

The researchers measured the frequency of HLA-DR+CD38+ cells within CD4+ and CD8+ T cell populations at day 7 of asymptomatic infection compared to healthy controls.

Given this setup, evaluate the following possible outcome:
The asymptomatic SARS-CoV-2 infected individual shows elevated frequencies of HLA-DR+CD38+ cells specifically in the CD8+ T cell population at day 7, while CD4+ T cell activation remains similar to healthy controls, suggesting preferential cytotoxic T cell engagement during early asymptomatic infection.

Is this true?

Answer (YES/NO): NO